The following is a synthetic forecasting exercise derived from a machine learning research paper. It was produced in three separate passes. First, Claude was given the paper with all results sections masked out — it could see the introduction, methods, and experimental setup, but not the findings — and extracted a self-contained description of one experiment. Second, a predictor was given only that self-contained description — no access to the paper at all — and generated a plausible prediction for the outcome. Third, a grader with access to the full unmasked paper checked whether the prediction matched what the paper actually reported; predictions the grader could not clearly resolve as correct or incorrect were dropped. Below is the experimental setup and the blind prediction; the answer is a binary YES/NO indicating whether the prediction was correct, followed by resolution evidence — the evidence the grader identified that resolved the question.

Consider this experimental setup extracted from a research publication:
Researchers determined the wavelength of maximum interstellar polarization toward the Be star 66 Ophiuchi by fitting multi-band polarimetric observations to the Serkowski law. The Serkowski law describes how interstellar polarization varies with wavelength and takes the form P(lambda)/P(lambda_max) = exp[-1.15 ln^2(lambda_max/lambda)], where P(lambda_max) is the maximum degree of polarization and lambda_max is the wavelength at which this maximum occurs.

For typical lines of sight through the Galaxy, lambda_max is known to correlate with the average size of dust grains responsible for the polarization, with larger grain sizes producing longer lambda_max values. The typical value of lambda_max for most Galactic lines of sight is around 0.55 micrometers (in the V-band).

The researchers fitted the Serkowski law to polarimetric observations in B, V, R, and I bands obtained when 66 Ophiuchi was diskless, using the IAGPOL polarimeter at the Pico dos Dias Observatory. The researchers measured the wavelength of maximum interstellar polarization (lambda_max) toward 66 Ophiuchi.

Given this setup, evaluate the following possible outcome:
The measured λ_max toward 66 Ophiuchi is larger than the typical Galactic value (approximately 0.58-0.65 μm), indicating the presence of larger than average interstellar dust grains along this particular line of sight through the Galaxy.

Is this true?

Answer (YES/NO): YES